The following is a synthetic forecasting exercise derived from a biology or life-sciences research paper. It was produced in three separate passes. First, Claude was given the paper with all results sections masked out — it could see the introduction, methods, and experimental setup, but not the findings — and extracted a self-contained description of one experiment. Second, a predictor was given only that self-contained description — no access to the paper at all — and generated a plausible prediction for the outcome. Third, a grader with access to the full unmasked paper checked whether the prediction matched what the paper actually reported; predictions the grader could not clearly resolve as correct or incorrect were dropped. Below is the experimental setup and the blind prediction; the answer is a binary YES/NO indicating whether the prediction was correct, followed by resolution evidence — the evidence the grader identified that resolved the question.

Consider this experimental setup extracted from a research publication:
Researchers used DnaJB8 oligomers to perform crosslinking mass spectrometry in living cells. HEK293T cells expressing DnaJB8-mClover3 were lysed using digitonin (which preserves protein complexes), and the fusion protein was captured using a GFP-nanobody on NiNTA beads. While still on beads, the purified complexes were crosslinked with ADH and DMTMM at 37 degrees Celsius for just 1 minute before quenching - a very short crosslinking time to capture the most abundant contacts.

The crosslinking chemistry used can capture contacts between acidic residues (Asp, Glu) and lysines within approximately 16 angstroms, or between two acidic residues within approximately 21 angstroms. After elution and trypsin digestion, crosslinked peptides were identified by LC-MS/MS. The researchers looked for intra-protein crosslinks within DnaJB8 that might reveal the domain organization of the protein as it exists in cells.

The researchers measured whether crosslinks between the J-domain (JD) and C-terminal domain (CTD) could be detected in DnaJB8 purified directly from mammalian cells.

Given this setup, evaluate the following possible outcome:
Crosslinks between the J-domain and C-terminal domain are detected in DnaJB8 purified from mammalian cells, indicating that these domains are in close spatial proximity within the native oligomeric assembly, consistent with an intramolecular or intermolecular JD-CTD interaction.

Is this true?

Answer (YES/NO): YES